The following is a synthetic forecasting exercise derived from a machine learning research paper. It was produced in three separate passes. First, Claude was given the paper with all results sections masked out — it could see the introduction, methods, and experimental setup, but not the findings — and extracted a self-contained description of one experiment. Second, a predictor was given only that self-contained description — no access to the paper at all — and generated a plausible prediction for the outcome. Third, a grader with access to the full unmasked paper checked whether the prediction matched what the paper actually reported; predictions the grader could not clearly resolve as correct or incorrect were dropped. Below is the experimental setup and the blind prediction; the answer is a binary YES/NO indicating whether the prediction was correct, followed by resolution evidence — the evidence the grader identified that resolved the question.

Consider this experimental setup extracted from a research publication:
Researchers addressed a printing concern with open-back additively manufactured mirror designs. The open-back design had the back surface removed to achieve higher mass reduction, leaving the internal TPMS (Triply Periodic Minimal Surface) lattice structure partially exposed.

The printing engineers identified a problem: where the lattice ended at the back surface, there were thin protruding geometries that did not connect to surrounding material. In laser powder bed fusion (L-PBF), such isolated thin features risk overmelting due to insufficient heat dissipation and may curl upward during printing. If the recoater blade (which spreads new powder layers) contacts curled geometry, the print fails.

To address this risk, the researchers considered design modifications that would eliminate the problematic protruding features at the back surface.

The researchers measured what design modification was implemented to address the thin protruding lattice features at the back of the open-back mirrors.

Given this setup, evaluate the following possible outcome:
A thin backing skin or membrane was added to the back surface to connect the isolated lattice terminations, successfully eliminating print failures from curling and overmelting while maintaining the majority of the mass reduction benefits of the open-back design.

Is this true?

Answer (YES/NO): NO